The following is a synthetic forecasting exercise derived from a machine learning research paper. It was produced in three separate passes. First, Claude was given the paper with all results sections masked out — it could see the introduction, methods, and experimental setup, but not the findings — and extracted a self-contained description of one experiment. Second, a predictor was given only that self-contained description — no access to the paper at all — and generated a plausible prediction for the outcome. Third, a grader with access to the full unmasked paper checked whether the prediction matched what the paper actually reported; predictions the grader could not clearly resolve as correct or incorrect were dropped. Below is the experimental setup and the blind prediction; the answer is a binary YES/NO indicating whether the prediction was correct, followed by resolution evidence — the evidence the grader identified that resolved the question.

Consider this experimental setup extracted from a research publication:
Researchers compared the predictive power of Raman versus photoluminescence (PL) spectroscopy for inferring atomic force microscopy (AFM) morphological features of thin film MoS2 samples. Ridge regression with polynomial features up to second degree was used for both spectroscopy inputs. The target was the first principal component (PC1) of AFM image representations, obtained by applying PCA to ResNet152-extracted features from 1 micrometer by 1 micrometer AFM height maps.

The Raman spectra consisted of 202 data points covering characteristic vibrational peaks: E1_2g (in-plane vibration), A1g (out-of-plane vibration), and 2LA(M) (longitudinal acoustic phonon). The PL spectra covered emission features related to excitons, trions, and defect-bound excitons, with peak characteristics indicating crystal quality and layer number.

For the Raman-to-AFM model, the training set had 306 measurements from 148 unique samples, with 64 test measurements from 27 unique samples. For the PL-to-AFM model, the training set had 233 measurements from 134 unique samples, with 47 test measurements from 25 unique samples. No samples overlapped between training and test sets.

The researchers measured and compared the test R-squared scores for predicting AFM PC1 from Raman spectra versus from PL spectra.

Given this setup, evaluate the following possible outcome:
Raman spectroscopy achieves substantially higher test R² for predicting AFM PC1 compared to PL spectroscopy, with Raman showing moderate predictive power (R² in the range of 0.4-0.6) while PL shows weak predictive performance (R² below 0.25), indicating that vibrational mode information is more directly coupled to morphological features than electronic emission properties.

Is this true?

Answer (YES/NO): YES